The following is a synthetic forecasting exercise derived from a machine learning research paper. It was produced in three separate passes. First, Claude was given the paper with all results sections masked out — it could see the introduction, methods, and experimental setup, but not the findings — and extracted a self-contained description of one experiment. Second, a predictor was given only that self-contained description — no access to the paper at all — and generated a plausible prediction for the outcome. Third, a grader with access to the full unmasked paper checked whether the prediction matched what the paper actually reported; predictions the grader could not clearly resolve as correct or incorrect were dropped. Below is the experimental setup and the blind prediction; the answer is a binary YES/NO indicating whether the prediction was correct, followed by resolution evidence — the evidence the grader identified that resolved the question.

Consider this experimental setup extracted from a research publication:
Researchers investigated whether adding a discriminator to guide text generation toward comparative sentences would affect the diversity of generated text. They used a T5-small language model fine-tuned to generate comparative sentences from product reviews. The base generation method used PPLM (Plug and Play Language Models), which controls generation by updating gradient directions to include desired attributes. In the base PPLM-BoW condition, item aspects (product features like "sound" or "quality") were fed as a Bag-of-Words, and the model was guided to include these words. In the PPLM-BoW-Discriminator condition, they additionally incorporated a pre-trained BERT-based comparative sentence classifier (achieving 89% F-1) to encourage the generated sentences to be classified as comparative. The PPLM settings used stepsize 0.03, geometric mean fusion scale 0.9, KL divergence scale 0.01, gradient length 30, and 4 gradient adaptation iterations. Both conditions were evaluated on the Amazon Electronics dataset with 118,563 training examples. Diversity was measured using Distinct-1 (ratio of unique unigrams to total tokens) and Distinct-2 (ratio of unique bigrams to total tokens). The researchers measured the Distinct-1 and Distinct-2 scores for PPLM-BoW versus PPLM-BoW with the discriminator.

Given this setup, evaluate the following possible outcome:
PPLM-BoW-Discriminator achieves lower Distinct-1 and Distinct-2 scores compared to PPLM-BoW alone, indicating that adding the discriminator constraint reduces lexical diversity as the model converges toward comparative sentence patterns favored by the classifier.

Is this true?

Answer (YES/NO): NO